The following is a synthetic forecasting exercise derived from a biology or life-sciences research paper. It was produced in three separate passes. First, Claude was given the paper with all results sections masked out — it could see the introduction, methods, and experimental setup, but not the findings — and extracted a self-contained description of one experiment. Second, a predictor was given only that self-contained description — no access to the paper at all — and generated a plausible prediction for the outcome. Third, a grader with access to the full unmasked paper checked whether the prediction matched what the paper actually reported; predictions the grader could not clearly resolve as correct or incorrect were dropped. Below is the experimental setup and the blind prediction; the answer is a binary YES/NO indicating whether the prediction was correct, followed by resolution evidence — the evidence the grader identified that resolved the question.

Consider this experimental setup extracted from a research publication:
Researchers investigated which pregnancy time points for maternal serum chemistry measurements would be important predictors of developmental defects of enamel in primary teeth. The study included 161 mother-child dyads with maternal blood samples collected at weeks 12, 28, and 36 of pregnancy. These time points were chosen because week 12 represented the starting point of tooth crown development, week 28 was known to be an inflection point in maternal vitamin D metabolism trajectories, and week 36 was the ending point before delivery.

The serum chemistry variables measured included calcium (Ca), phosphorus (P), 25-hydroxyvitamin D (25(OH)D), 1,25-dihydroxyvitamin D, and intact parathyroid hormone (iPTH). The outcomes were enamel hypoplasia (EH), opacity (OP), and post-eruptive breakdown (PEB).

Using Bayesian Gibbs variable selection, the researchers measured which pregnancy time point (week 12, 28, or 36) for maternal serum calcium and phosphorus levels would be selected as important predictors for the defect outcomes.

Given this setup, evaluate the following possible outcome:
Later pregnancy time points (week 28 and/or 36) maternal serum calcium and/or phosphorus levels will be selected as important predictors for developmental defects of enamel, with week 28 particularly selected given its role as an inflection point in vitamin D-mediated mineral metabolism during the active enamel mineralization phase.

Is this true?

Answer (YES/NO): YES